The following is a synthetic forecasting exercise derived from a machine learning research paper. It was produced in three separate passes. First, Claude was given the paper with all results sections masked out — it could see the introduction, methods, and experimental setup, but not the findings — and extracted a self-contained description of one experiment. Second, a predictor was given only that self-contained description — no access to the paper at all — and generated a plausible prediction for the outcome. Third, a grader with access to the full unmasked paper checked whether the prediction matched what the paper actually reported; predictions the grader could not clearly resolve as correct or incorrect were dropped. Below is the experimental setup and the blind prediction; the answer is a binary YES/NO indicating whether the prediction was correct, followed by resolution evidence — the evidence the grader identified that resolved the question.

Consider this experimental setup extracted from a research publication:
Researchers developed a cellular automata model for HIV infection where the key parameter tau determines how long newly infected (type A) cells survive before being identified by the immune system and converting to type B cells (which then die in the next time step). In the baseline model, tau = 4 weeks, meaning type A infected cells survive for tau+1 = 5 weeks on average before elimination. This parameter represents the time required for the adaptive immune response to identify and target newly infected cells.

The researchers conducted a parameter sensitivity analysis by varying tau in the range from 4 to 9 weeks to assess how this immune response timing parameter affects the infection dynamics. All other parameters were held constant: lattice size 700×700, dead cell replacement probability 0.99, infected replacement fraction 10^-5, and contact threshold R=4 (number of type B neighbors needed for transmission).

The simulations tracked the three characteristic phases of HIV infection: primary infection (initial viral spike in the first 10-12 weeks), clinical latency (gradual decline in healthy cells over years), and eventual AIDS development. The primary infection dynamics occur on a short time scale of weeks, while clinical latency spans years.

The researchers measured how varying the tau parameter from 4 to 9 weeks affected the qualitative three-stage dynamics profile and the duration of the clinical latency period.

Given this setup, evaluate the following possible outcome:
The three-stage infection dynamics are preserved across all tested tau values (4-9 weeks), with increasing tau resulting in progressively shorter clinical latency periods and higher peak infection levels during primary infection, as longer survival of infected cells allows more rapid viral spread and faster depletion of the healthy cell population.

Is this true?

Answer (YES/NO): NO